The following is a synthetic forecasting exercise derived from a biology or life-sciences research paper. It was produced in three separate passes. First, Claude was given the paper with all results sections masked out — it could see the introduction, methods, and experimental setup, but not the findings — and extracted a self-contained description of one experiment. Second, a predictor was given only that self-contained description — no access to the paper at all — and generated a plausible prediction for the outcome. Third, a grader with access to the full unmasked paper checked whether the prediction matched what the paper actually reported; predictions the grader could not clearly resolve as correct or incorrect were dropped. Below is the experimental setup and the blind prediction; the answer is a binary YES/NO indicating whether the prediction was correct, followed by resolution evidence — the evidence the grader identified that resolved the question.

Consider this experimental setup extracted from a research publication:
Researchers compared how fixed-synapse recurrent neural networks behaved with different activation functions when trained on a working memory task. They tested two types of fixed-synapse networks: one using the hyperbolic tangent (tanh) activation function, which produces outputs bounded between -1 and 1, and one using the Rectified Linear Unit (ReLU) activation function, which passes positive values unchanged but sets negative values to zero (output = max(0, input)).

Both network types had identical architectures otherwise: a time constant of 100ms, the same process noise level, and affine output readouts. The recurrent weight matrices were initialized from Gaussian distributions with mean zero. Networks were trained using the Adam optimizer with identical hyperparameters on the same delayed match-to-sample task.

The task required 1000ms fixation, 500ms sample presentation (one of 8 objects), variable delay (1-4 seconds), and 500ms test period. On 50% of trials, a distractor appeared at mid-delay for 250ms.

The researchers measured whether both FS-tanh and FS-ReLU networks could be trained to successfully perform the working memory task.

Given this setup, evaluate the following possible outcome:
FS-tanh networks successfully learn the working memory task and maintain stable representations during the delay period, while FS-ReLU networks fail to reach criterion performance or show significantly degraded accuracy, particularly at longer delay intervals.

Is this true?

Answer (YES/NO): NO